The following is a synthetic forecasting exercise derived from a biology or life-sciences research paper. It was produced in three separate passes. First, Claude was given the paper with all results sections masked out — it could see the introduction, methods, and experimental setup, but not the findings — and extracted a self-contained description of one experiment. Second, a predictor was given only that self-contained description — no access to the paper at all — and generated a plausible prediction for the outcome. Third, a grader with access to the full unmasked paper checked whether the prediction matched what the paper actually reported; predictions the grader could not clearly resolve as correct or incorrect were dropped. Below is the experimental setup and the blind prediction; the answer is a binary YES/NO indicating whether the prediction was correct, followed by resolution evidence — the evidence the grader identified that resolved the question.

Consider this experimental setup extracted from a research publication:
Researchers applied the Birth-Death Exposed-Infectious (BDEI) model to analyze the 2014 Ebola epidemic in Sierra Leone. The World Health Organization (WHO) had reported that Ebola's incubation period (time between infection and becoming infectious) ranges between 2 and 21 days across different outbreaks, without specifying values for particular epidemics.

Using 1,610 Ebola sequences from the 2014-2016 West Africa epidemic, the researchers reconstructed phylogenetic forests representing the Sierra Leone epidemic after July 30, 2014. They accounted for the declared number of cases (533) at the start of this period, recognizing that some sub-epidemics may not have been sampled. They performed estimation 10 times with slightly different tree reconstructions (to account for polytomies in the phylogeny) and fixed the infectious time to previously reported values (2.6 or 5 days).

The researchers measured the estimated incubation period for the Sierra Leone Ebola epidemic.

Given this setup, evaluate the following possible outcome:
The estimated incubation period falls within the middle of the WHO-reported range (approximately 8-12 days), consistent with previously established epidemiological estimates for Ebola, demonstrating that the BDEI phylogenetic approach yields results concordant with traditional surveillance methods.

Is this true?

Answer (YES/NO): NO